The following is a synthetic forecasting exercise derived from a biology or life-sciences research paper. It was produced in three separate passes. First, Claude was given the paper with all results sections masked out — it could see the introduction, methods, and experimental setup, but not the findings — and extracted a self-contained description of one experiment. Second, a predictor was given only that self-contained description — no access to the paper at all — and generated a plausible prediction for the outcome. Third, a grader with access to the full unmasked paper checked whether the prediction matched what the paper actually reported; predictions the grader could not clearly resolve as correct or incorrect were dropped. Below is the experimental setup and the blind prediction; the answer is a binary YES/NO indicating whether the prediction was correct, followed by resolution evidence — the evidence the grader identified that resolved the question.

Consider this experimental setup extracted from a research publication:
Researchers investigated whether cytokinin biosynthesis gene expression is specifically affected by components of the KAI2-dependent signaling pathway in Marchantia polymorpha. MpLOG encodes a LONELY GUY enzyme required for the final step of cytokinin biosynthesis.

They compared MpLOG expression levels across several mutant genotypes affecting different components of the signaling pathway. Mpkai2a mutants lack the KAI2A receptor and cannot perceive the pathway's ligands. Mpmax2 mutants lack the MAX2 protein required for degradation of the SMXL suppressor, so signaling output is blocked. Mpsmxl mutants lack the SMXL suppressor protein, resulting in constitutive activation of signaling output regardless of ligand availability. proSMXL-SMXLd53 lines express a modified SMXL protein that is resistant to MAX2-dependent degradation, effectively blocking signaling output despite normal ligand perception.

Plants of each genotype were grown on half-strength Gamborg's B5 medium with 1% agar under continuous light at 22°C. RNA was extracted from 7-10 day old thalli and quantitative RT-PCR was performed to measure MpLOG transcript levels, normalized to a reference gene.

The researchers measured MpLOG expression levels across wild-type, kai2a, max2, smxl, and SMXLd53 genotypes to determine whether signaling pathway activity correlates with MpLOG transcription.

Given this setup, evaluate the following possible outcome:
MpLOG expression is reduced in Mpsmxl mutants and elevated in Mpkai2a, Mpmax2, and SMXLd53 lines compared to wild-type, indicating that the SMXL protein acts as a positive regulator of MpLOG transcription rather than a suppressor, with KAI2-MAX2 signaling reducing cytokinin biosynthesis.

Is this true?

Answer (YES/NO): NO